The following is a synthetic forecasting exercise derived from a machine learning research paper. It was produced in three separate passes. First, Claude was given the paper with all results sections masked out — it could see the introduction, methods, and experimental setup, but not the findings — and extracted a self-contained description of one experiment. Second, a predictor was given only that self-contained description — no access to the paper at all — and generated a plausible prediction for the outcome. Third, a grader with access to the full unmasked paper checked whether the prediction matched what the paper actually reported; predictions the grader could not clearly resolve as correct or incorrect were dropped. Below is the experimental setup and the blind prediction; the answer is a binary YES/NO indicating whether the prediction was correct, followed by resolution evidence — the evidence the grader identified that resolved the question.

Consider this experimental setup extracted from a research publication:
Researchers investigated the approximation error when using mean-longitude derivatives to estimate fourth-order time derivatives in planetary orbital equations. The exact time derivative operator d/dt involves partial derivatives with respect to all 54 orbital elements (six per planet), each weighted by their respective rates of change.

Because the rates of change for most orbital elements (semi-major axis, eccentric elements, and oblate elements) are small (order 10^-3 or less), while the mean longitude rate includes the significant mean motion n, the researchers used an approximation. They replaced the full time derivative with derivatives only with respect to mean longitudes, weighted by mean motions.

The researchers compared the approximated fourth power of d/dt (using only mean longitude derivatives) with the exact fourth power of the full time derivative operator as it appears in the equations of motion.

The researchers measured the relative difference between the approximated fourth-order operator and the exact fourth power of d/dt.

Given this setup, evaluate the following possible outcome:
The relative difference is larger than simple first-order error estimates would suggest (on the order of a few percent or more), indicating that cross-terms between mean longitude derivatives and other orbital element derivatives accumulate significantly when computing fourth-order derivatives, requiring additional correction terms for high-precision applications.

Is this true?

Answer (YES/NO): YES